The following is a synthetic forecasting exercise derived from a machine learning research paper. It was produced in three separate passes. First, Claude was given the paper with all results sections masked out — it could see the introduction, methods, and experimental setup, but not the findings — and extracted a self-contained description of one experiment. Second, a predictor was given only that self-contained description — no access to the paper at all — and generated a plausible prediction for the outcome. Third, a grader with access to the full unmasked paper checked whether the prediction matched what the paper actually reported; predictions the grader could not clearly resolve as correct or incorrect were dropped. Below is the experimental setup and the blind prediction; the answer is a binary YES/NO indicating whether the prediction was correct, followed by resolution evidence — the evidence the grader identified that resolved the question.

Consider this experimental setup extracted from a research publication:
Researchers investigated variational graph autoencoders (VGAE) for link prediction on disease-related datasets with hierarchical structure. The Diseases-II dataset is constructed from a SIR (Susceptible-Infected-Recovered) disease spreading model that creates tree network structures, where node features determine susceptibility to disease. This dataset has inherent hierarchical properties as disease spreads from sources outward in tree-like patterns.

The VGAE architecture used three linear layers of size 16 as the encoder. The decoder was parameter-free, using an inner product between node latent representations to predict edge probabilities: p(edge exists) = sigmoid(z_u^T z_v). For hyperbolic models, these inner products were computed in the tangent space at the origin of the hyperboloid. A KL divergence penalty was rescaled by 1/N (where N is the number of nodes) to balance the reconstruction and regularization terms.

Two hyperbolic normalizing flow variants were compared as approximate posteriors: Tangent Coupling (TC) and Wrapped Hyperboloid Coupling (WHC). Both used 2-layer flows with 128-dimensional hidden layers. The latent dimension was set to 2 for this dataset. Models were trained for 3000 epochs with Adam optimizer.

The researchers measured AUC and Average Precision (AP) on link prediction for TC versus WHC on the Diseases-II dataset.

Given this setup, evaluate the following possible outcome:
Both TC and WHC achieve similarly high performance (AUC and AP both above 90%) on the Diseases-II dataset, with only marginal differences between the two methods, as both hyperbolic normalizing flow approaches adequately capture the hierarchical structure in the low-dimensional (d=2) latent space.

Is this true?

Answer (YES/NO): YES